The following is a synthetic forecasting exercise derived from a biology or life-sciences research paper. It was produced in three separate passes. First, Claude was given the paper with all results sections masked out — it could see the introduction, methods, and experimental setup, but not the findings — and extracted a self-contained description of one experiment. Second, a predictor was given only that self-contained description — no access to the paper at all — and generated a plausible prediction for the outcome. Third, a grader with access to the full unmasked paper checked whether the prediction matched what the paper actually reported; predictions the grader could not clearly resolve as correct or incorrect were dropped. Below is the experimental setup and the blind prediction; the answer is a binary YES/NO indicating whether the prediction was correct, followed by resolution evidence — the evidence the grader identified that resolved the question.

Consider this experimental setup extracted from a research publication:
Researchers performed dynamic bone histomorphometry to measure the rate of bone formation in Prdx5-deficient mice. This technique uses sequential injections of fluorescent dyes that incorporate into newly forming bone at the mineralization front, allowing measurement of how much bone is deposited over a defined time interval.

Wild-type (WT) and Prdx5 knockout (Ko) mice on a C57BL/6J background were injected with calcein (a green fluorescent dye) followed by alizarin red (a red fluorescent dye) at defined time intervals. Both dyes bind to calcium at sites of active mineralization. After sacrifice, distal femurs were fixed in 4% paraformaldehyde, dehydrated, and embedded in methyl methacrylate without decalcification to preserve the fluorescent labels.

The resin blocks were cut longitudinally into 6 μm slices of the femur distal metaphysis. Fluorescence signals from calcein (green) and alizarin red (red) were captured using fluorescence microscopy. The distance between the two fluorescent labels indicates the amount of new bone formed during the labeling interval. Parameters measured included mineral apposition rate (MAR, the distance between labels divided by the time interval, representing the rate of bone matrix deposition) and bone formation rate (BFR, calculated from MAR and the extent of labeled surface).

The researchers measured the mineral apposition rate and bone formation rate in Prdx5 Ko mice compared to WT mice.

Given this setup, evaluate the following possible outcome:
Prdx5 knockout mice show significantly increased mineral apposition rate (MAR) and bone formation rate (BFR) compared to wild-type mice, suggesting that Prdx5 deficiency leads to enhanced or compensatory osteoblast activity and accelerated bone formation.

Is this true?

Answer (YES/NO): NO